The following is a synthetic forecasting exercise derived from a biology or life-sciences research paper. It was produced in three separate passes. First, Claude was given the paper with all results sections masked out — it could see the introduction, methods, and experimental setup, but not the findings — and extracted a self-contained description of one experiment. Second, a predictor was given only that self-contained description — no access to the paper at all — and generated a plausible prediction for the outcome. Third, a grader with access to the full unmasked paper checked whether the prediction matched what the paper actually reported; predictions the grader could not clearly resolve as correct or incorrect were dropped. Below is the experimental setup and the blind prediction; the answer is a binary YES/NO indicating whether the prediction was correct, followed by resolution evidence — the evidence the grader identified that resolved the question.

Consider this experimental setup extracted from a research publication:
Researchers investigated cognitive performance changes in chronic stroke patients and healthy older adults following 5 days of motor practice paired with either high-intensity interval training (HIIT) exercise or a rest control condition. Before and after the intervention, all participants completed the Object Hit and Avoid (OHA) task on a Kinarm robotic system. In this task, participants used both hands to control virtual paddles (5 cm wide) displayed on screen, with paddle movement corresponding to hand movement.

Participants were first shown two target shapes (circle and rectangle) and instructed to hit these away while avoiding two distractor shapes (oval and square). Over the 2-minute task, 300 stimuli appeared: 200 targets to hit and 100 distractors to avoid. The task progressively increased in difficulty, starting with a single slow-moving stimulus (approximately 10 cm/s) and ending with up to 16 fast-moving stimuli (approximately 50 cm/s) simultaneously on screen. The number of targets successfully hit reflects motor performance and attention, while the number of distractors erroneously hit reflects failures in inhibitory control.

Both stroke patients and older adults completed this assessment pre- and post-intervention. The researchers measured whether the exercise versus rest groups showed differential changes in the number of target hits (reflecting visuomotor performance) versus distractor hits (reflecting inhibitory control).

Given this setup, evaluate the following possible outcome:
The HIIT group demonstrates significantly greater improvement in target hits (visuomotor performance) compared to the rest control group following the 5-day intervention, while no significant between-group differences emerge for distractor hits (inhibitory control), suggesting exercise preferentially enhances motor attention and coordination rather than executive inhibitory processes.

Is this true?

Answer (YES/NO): NO